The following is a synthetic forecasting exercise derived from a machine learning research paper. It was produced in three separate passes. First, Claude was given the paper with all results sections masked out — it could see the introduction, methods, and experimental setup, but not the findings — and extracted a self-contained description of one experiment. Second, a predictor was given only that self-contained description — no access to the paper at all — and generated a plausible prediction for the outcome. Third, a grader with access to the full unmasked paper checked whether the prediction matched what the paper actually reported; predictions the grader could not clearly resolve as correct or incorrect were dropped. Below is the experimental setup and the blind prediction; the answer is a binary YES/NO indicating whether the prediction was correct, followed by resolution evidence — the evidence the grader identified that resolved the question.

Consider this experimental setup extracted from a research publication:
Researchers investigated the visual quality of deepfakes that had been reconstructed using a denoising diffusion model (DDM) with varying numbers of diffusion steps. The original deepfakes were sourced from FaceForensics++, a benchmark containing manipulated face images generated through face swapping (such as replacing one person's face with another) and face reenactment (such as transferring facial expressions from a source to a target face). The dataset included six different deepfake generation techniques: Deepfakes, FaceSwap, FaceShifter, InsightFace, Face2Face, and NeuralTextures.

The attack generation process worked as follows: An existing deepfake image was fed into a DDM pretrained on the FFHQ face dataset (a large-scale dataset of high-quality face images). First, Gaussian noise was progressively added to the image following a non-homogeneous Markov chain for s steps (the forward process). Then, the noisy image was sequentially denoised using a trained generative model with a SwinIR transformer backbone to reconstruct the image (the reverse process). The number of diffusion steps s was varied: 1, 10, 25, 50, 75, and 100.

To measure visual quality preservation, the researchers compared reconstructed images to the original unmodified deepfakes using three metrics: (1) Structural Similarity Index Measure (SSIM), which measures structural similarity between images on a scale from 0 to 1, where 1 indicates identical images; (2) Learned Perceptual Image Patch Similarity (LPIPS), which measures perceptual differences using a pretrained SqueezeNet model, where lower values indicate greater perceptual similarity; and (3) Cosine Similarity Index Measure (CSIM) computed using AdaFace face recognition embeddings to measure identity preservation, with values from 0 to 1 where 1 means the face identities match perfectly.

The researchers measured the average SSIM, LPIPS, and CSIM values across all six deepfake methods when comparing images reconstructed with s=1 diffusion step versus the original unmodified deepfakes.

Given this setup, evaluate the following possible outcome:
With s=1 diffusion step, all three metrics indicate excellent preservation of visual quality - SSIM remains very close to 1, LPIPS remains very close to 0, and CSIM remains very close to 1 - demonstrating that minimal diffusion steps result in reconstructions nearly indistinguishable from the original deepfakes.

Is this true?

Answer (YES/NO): YES